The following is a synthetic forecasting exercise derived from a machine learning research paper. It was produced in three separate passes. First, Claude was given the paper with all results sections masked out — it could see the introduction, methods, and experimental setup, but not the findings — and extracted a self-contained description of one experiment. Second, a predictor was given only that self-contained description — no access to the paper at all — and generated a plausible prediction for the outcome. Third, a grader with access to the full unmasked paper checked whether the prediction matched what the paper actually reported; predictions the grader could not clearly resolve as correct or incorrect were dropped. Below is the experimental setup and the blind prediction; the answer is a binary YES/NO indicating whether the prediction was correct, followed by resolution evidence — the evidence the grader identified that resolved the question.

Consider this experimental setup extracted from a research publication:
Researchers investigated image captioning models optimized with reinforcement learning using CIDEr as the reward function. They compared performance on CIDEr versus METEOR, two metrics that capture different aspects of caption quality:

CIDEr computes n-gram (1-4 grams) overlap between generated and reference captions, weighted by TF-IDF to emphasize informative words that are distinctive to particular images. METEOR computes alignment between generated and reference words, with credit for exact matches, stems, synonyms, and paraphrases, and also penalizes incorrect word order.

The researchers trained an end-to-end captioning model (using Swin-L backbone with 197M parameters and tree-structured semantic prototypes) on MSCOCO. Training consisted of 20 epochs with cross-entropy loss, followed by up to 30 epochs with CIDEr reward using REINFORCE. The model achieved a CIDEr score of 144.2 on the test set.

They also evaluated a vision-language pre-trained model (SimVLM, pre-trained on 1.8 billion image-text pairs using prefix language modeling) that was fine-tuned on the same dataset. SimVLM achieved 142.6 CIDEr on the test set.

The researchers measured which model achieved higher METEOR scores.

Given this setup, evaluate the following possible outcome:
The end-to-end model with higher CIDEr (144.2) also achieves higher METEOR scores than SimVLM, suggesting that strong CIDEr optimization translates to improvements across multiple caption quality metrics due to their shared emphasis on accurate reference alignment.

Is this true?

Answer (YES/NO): NO